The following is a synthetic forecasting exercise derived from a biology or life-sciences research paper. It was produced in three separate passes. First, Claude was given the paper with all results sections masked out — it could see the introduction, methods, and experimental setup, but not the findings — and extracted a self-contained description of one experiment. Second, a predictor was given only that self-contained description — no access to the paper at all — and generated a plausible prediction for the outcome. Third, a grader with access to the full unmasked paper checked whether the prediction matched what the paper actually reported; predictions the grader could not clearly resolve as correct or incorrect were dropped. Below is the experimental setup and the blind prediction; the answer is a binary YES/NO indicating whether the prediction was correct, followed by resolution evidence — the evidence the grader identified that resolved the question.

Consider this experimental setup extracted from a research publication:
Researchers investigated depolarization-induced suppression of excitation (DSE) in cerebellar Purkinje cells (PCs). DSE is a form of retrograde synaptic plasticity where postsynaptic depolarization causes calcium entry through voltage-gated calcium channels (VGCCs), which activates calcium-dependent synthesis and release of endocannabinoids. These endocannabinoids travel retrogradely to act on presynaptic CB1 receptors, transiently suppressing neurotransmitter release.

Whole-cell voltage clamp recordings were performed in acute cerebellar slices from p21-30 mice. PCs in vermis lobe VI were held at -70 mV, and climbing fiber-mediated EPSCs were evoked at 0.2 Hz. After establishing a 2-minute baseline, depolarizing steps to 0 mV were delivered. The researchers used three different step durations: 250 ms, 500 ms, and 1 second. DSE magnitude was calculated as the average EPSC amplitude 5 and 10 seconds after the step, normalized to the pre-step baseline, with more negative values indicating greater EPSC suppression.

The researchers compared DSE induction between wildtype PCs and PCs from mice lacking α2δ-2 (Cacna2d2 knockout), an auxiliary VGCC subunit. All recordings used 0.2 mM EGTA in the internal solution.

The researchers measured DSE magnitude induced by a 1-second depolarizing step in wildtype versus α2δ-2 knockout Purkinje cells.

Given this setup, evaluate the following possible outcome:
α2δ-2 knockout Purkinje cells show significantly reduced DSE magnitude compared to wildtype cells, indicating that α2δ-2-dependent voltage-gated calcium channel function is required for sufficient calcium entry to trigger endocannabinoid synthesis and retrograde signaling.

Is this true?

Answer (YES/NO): NO